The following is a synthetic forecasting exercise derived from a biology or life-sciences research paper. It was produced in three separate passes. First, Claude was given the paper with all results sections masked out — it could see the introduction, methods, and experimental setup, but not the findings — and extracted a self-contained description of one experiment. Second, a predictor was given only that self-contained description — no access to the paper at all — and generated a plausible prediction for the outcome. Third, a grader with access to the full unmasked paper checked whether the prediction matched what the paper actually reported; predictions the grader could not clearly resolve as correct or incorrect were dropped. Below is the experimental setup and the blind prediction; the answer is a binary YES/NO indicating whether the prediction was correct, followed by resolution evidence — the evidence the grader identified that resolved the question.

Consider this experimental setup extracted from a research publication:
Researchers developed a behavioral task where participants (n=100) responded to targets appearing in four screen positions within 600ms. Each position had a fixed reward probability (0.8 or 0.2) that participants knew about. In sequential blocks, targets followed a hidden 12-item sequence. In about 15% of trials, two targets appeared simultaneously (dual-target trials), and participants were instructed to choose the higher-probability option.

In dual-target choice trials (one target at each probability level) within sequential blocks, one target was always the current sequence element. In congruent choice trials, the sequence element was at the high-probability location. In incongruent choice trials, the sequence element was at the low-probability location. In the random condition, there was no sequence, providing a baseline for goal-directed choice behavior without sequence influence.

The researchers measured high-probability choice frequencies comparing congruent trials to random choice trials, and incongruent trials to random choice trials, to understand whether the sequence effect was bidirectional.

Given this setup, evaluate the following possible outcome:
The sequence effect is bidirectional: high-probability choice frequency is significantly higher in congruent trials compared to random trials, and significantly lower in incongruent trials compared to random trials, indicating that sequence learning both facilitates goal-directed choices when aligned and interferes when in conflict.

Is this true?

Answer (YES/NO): YES